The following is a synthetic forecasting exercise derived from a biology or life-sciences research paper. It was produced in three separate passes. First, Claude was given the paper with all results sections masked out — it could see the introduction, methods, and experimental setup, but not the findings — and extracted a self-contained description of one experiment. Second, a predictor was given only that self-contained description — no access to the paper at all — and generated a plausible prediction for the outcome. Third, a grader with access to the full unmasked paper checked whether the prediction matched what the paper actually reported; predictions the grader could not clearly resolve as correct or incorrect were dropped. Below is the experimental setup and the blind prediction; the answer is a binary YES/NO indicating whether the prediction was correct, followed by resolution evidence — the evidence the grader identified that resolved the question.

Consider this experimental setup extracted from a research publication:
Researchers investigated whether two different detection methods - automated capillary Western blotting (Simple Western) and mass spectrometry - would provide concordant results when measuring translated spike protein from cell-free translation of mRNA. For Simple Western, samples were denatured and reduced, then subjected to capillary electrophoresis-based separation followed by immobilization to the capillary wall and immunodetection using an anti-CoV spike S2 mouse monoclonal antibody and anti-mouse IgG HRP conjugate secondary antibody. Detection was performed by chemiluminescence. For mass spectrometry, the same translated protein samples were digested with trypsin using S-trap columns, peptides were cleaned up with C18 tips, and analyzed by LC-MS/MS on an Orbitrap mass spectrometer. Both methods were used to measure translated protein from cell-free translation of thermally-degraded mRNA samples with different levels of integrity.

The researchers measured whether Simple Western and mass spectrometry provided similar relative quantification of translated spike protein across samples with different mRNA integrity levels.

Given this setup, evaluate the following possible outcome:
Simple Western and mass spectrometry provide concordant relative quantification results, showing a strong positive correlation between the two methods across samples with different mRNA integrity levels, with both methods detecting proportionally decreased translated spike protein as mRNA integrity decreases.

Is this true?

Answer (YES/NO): YES